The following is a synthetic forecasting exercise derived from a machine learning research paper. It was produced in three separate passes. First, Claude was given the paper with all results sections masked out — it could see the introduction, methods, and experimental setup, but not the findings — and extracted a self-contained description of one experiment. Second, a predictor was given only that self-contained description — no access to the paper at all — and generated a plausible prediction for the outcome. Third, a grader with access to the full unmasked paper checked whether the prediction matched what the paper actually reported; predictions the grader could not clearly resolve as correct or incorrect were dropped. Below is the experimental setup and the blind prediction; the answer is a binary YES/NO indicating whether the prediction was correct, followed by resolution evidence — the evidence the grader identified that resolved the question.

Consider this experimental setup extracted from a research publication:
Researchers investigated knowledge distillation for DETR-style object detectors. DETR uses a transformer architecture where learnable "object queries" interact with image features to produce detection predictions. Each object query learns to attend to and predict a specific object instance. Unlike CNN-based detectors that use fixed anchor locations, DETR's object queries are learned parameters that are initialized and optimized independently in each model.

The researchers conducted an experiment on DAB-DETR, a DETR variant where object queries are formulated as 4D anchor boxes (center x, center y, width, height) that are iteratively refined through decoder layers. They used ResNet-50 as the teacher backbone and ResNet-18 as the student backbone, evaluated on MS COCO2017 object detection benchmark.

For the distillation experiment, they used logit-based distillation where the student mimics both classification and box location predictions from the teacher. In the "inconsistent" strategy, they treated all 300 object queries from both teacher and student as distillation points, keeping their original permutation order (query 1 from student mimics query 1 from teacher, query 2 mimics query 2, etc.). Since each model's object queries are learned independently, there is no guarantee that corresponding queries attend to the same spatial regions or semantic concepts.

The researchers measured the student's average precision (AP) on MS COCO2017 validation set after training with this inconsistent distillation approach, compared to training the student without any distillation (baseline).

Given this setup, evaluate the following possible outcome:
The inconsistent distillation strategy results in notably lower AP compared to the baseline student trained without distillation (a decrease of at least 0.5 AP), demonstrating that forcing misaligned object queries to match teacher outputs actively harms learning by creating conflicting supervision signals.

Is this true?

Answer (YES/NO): YES